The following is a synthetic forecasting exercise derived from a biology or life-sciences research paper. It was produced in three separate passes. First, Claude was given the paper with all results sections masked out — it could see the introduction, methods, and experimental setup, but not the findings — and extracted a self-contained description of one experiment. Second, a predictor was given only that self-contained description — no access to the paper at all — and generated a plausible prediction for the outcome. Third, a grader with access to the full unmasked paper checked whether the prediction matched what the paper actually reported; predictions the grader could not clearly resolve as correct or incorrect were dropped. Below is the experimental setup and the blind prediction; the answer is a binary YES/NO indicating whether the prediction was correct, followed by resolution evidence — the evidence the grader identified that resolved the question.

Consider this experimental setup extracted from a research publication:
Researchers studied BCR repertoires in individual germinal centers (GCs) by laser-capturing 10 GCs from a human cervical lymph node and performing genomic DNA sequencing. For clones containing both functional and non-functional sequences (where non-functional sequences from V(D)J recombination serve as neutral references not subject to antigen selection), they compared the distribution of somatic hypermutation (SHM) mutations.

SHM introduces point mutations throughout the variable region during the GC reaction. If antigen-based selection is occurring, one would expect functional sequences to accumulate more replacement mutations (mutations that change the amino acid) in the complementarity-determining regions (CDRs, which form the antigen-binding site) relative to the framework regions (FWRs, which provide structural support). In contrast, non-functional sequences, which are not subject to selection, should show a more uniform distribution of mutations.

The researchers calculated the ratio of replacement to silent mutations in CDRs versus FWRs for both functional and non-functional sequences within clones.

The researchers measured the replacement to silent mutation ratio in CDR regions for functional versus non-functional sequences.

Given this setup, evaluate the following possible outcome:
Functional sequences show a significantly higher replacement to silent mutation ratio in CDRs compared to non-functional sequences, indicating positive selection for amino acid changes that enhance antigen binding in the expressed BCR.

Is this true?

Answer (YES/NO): NO